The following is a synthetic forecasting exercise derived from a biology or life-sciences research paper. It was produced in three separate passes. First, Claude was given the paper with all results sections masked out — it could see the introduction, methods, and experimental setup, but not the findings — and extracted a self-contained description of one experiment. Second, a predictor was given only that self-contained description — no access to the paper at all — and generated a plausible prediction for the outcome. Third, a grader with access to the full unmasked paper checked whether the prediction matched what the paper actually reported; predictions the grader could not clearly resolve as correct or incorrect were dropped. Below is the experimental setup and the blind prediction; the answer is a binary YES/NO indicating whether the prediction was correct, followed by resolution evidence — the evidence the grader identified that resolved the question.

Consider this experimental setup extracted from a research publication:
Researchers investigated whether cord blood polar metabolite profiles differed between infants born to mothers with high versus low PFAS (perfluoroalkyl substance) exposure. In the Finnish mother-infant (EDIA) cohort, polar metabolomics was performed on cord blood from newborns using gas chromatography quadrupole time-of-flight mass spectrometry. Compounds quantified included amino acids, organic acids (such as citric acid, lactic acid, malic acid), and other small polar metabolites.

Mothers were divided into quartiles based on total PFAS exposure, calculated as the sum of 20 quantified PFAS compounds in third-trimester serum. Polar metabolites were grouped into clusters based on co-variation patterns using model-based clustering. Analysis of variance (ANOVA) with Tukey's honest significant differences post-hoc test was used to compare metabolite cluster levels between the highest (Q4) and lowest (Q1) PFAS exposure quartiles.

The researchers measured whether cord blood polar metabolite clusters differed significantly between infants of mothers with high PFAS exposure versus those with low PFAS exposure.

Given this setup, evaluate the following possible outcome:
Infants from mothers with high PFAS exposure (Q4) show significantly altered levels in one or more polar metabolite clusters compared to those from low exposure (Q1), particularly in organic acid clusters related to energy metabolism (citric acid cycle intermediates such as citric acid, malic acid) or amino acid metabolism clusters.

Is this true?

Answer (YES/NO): YES